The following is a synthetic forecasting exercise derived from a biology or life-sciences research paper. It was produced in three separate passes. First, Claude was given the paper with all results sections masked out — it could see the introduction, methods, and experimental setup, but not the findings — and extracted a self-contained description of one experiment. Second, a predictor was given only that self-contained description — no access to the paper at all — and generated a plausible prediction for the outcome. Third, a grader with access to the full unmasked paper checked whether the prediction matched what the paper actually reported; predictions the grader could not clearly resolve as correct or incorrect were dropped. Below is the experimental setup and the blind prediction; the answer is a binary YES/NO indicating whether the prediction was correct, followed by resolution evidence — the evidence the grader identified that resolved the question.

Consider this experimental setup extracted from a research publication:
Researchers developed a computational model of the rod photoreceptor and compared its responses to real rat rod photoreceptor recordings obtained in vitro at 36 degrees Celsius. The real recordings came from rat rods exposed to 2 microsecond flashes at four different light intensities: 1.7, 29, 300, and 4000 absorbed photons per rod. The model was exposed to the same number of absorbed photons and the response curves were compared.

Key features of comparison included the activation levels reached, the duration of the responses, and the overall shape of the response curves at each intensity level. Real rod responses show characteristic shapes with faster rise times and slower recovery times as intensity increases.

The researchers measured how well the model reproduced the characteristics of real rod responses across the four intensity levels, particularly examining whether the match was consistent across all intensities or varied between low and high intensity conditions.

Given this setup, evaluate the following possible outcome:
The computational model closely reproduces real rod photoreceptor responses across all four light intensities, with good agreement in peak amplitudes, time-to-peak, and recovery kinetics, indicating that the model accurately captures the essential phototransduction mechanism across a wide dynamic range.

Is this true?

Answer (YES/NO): NO